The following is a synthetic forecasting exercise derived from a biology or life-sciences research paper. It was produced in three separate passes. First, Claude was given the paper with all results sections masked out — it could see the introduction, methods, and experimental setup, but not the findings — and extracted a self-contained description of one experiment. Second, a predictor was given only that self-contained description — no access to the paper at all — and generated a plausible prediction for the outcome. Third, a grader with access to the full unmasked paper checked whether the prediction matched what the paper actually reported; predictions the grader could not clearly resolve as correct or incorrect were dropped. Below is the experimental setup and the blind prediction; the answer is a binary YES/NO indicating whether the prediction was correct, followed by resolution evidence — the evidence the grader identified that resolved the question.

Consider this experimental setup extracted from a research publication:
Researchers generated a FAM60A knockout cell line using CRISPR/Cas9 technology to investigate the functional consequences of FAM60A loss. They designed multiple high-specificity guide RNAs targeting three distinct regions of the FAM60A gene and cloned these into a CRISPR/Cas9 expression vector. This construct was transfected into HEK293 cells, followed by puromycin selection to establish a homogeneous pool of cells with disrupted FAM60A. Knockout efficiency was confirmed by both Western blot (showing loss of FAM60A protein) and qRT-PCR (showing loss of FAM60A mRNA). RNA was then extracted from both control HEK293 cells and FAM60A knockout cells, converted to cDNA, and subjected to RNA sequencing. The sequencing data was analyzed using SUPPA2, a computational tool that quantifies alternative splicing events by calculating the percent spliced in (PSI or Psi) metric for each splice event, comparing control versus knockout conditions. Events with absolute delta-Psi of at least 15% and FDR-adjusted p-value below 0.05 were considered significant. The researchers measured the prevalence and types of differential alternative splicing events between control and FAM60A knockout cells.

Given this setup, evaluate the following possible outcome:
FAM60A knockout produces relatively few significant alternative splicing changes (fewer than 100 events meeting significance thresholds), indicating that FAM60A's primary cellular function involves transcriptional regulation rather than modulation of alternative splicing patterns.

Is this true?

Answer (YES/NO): NO